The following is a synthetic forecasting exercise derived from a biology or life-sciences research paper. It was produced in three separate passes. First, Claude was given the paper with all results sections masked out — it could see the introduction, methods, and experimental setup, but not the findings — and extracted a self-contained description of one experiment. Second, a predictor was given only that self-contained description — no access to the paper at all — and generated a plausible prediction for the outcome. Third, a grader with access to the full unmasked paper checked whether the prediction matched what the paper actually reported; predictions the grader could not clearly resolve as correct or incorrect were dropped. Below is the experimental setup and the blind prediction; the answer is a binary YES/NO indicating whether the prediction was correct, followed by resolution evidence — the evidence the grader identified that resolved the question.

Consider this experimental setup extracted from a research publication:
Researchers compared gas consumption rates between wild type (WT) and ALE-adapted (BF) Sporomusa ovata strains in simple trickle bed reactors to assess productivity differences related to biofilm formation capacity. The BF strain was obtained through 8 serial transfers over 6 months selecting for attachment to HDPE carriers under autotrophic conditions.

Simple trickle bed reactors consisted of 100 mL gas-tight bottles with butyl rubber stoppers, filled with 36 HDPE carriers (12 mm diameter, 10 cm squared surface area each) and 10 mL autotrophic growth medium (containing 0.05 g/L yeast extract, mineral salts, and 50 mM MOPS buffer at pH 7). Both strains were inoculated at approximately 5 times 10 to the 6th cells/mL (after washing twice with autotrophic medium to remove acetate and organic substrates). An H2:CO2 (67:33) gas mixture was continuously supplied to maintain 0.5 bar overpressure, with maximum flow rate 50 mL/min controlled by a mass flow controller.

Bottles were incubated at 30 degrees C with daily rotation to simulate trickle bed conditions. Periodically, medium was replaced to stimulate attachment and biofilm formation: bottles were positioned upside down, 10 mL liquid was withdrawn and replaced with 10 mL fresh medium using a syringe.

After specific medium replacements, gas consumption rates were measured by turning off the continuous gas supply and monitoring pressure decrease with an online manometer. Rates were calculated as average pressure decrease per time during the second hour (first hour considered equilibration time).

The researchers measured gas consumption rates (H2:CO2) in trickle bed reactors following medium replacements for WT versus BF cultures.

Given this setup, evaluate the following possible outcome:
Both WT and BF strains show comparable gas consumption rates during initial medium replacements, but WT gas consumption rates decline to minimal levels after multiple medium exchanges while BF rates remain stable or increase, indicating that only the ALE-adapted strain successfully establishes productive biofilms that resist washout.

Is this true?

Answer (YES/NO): NO